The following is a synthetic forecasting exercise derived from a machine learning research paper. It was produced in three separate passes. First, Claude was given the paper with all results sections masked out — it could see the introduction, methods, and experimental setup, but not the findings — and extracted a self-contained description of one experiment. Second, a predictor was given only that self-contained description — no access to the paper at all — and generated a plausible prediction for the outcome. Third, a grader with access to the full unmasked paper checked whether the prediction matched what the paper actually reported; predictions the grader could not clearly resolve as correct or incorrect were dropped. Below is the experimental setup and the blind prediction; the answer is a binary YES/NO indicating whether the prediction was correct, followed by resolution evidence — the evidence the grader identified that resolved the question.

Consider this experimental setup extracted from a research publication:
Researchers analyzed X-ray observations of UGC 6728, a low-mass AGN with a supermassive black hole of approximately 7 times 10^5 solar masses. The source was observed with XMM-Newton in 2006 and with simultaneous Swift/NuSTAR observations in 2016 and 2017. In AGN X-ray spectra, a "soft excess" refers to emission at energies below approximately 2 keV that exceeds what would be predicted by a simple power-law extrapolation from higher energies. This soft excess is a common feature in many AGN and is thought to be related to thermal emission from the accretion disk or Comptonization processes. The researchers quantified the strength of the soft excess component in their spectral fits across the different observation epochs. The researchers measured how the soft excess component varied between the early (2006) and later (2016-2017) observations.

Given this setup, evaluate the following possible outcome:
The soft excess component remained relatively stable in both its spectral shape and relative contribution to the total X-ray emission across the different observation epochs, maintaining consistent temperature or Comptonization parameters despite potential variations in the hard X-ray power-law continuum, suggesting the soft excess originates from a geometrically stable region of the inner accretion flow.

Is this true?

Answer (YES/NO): NO